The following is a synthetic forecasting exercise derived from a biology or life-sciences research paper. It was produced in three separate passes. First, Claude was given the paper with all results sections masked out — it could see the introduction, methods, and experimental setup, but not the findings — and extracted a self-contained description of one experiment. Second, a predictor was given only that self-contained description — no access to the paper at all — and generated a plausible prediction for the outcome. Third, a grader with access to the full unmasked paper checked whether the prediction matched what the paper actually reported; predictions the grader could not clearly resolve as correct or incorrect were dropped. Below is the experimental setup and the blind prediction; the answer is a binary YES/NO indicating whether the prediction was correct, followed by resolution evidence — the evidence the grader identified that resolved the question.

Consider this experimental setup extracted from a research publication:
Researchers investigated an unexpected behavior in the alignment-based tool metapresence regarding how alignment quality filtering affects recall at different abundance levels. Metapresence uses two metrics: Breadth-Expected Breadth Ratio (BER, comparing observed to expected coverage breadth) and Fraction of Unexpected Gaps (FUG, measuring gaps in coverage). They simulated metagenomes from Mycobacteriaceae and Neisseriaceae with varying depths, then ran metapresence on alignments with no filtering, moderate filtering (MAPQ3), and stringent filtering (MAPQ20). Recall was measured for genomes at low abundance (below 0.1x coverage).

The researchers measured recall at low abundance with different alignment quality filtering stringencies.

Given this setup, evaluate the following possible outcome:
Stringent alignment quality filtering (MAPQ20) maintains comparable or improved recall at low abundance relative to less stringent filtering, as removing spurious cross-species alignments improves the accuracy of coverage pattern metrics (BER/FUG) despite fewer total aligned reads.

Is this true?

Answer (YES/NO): NO